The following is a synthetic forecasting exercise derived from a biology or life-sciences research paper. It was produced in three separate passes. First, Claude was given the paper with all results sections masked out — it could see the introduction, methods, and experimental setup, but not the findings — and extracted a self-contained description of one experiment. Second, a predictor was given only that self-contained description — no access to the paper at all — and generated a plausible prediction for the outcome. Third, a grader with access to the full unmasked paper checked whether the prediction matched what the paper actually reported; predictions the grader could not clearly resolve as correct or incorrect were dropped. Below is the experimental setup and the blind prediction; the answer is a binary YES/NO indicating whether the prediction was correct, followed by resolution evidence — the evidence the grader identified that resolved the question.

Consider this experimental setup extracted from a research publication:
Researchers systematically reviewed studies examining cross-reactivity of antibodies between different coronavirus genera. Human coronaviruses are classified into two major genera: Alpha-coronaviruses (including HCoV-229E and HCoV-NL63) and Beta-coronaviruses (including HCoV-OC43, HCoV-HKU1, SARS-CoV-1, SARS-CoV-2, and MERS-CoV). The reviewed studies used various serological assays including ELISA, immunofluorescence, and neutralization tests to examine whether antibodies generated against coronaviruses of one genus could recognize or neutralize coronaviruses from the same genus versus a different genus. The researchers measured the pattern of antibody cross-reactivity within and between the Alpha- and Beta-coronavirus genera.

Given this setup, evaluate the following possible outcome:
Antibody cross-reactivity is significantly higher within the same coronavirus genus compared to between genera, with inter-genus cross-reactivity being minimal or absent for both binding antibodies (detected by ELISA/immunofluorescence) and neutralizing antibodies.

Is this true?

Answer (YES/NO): YES